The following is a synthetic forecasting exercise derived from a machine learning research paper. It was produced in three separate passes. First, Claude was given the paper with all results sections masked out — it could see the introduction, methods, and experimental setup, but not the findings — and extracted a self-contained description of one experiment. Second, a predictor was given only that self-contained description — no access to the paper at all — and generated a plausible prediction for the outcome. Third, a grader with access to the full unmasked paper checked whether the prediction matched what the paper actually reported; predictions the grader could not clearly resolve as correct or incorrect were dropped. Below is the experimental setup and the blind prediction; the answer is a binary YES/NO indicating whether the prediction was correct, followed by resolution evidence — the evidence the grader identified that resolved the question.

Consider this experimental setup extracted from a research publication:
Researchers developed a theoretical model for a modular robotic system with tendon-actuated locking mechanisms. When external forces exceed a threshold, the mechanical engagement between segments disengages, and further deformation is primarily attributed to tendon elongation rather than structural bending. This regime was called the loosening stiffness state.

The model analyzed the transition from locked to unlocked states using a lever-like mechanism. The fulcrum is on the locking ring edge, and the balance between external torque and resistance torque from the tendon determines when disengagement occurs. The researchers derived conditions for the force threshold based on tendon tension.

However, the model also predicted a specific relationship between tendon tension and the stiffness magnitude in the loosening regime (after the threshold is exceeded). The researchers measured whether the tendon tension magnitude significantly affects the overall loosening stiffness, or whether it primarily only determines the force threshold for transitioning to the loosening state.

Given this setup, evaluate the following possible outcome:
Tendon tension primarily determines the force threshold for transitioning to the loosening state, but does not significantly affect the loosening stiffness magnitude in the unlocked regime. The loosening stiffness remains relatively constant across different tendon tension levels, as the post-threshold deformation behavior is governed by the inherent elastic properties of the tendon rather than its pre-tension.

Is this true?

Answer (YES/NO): YES